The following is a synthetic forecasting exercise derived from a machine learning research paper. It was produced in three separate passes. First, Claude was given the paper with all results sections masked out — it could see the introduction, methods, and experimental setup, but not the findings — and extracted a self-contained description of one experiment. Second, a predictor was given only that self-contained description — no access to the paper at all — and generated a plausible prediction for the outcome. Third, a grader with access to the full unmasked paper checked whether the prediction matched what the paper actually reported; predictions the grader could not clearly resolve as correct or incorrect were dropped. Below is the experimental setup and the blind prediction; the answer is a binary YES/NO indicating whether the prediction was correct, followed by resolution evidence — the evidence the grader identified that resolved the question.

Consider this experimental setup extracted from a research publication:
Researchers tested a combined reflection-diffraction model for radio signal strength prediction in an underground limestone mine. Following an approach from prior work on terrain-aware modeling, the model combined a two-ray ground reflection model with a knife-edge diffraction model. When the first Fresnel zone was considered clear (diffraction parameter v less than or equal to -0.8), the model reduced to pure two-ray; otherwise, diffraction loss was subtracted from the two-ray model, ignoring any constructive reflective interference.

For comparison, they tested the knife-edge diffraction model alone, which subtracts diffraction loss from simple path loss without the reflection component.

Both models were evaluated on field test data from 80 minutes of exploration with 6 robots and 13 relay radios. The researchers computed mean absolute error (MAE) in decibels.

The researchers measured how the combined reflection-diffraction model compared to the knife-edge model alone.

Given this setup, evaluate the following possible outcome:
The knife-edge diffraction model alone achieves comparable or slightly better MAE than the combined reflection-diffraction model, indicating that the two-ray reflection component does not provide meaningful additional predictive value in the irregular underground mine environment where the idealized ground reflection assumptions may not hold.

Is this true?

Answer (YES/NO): YES